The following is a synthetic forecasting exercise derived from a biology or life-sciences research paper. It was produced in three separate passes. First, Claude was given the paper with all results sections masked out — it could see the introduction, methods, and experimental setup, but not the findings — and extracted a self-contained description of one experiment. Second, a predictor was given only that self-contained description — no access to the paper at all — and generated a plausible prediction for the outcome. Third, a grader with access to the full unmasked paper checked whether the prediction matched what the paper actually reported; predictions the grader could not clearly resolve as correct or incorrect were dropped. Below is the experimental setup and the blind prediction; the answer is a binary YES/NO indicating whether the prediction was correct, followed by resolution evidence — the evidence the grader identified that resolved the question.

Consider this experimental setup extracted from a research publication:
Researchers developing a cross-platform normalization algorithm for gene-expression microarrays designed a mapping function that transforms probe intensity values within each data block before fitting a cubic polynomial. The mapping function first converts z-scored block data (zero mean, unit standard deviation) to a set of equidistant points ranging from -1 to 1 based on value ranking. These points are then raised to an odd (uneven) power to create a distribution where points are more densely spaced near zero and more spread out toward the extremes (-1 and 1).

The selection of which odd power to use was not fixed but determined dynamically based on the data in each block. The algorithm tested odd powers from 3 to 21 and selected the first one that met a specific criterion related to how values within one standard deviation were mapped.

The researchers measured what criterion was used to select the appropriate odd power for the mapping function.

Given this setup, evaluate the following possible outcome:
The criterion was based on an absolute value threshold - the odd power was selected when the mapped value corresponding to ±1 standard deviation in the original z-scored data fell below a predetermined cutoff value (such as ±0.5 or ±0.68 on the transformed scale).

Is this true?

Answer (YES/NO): NO